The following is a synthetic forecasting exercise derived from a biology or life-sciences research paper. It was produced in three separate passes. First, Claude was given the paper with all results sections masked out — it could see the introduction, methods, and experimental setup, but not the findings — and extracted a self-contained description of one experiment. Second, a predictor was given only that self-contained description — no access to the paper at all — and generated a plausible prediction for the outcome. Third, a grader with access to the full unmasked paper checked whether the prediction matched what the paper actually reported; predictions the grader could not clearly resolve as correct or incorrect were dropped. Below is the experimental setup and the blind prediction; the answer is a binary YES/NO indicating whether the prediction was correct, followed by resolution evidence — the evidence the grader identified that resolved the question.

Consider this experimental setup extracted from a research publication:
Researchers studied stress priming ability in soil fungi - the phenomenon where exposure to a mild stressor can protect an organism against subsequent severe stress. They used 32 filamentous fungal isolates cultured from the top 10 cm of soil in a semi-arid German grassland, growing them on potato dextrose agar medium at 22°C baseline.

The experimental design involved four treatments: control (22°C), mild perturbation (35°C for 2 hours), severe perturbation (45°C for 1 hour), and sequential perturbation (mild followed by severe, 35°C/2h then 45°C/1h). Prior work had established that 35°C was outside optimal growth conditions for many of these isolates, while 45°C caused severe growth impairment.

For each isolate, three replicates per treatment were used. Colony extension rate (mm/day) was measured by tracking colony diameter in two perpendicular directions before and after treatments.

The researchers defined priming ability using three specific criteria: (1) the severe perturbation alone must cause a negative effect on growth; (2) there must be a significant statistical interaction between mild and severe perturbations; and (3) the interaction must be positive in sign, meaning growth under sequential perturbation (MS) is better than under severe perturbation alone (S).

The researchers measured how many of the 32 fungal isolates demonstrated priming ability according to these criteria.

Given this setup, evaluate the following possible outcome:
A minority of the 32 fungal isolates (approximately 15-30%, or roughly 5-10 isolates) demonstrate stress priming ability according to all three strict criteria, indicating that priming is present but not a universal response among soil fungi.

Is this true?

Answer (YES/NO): NO